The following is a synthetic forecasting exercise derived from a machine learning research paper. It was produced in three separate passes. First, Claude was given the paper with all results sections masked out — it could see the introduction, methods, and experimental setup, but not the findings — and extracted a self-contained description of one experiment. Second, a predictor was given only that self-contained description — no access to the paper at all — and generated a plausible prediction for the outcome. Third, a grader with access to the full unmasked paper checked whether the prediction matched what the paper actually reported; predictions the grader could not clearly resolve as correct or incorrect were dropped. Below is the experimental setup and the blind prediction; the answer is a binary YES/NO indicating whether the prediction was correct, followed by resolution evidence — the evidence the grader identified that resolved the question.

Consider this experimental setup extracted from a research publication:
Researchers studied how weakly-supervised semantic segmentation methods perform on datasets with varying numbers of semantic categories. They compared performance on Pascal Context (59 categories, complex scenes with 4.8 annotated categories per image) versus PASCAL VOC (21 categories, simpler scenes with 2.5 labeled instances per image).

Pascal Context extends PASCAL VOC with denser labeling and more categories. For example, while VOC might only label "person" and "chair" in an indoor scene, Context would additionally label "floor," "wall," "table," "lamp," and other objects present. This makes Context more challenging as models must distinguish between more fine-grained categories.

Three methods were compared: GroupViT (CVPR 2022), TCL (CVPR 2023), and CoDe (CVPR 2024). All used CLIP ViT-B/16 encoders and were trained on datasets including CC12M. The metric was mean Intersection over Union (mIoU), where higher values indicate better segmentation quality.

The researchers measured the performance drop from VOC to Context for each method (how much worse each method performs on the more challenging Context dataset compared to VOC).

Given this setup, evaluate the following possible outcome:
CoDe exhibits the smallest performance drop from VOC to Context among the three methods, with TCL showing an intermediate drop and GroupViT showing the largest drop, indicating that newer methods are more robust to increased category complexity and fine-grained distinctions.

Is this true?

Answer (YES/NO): NO